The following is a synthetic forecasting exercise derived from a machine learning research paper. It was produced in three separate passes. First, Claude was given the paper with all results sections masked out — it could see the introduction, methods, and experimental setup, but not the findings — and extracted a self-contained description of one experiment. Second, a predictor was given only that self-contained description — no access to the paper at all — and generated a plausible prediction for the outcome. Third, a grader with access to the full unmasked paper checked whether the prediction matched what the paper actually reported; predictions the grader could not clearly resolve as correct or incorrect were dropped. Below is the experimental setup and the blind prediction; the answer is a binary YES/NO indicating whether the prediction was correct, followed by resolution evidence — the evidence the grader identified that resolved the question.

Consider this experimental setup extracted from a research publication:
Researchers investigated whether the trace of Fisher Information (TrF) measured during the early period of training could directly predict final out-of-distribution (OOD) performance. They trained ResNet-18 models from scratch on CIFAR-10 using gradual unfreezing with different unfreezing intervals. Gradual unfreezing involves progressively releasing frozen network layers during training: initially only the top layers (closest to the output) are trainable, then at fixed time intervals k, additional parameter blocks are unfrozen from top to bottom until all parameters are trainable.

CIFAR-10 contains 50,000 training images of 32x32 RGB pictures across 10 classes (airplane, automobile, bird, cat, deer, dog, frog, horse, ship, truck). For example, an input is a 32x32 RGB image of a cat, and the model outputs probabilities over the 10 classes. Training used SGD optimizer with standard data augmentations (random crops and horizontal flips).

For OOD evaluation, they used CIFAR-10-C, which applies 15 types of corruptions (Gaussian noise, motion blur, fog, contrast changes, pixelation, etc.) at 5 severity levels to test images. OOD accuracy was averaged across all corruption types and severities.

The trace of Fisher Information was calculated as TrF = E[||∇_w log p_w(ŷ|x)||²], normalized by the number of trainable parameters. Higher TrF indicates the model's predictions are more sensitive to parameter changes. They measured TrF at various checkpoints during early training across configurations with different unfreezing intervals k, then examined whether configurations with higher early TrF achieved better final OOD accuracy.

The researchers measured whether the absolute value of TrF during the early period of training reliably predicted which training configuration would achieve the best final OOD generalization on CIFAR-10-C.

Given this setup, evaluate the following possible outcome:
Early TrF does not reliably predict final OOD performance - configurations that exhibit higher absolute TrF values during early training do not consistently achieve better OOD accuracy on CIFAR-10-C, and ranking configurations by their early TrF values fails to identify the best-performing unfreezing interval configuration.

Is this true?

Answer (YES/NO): YES